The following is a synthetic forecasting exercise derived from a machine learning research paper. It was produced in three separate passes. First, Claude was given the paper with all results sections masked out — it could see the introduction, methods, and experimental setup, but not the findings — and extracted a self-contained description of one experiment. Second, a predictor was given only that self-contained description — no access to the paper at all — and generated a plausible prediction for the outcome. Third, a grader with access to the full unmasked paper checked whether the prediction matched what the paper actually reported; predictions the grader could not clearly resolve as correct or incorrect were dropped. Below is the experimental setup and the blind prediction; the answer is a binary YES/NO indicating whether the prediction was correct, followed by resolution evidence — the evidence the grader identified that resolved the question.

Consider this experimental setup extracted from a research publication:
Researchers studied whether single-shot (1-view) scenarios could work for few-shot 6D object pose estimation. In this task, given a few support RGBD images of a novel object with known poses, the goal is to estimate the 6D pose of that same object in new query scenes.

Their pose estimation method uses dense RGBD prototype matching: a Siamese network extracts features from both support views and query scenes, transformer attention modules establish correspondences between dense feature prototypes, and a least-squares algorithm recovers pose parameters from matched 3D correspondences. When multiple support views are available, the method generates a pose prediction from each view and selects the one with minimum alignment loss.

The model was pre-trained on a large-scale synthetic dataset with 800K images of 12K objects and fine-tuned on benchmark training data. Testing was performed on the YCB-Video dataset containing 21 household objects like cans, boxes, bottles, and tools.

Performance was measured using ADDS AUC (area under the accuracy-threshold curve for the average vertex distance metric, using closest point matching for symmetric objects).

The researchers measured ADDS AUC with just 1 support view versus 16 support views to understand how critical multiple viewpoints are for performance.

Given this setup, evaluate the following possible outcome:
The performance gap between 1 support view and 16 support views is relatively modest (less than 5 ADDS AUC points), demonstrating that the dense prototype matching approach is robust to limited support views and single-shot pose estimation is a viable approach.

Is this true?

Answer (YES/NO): NO